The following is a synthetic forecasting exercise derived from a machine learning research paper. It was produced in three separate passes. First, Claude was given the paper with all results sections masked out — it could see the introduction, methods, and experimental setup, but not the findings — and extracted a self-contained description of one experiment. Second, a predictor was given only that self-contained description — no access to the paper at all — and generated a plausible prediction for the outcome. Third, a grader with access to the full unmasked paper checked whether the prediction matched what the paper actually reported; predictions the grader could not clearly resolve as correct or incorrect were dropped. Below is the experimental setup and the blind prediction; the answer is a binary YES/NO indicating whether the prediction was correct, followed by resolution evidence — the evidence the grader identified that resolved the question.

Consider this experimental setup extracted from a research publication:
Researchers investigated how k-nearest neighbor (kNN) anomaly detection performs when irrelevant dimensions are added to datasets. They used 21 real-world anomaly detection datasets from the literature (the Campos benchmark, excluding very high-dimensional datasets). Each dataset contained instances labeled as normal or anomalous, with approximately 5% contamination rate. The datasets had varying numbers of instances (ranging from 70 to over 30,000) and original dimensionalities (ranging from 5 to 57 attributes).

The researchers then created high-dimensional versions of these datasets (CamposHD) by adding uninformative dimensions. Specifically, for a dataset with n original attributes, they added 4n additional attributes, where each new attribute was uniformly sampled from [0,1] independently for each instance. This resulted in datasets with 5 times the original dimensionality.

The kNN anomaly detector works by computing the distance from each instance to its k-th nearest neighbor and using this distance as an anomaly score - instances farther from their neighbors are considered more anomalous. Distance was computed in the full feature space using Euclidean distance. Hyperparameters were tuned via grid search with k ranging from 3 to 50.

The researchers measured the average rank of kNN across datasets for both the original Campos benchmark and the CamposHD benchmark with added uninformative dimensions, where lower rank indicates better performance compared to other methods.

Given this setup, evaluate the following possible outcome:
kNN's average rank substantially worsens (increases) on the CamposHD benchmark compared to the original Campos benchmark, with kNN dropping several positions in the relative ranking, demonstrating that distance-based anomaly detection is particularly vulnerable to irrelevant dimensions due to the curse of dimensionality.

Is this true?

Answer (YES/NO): NO